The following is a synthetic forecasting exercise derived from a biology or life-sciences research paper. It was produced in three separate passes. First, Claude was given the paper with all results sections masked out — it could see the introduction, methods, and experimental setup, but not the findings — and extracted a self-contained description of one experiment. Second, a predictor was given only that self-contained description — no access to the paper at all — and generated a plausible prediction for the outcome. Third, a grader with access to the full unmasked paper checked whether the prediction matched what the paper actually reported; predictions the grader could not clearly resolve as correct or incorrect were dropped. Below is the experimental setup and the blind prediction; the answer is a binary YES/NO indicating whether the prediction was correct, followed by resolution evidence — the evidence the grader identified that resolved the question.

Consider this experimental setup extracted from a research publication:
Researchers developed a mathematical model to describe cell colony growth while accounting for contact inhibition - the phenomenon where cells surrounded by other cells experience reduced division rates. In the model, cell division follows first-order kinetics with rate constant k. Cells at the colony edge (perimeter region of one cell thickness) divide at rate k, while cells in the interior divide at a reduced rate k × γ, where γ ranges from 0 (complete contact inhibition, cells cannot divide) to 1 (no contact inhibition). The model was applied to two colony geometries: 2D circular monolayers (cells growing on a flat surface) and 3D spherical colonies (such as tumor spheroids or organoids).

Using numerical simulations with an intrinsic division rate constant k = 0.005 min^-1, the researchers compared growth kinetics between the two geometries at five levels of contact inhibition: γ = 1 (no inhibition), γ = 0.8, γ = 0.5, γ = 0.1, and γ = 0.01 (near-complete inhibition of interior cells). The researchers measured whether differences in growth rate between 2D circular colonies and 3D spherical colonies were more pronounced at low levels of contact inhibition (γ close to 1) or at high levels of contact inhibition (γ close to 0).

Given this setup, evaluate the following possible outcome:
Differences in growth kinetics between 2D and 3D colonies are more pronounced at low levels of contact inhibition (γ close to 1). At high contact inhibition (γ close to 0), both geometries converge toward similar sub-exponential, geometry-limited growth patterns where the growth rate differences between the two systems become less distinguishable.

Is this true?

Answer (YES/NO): NO